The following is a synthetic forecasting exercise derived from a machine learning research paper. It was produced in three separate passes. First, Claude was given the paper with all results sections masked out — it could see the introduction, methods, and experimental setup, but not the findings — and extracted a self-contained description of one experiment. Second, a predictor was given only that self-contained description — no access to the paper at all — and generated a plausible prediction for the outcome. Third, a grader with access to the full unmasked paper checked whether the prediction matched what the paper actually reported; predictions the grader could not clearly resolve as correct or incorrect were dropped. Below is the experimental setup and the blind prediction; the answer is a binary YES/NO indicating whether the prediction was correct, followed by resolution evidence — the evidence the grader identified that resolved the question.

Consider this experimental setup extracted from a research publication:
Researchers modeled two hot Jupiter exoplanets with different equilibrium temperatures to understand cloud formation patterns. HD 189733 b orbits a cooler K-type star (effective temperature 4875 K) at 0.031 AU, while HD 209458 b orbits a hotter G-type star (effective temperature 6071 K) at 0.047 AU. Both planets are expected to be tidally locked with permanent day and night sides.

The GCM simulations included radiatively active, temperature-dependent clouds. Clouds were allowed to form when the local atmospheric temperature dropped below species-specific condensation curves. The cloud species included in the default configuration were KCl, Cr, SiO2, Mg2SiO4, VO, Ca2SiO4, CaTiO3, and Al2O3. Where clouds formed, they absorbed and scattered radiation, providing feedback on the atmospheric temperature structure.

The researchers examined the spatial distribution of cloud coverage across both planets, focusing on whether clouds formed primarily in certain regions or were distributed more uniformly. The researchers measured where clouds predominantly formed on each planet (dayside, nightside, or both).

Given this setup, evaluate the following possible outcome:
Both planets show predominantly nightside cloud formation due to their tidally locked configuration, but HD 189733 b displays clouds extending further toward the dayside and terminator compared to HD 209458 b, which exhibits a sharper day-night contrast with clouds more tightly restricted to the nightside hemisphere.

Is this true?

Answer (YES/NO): NO